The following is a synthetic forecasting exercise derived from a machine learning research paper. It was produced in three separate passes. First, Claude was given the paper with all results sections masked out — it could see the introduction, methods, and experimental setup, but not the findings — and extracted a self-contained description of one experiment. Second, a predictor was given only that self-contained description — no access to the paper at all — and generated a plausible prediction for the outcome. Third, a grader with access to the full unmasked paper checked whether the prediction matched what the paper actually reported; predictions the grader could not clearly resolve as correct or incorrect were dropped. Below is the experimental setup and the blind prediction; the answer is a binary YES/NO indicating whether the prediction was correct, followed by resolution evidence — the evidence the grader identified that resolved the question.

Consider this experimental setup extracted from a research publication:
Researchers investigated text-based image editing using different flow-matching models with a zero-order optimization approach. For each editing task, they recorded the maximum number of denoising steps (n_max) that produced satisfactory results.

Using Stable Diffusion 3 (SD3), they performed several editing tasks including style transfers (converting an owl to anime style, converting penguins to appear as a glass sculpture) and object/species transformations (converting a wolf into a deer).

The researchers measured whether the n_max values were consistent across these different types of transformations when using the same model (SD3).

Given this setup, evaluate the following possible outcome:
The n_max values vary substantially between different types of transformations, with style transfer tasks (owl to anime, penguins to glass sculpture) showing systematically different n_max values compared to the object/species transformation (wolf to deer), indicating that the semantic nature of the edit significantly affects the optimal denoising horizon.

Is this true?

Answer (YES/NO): NO